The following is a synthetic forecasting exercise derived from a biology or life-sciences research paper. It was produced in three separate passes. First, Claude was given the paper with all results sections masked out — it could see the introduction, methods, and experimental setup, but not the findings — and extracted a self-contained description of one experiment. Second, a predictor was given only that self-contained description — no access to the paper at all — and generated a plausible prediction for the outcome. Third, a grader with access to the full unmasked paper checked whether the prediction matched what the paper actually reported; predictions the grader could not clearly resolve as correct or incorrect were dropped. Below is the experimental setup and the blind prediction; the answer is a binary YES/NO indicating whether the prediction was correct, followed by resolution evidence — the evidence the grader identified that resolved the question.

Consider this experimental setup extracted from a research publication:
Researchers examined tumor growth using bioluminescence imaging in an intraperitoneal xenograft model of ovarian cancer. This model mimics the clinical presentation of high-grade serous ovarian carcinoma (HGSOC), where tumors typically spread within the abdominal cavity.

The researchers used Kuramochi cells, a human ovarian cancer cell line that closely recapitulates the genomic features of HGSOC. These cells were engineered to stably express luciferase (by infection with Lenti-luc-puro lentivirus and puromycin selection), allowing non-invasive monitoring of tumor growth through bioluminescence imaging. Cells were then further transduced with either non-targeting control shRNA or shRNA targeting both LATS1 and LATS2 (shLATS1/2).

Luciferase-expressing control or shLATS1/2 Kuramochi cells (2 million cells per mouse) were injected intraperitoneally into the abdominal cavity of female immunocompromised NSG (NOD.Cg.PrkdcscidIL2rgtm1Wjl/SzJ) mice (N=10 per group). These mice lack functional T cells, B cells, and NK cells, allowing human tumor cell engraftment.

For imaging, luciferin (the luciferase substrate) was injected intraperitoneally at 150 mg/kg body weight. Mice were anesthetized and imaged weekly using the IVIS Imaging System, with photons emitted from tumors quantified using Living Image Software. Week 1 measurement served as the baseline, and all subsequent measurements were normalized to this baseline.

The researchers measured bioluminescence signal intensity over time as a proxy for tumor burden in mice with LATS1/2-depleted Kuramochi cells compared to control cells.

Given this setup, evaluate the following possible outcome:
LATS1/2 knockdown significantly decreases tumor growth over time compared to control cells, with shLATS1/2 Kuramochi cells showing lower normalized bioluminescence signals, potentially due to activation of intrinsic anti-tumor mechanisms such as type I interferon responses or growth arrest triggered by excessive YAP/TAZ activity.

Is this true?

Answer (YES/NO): NO